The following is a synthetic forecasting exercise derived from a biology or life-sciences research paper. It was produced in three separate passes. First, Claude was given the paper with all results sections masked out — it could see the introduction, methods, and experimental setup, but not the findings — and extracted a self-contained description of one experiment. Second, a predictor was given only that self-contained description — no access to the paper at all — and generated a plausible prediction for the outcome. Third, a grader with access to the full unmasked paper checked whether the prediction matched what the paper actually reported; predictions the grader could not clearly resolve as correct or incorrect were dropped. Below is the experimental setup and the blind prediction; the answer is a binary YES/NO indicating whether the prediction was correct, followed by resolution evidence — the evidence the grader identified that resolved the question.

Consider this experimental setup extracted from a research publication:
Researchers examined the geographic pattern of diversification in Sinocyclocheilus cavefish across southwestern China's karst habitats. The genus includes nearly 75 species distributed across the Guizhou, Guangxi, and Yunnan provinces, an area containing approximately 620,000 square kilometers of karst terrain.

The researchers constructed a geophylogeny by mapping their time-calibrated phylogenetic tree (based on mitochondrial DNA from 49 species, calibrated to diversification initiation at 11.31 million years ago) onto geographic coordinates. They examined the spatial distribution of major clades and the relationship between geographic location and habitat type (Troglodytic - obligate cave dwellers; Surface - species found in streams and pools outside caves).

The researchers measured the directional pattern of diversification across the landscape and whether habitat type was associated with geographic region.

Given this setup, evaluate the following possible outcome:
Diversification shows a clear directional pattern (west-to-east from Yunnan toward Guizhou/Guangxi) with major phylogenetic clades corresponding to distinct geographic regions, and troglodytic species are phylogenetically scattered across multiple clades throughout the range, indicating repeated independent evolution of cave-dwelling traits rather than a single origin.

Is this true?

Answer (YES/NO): NO